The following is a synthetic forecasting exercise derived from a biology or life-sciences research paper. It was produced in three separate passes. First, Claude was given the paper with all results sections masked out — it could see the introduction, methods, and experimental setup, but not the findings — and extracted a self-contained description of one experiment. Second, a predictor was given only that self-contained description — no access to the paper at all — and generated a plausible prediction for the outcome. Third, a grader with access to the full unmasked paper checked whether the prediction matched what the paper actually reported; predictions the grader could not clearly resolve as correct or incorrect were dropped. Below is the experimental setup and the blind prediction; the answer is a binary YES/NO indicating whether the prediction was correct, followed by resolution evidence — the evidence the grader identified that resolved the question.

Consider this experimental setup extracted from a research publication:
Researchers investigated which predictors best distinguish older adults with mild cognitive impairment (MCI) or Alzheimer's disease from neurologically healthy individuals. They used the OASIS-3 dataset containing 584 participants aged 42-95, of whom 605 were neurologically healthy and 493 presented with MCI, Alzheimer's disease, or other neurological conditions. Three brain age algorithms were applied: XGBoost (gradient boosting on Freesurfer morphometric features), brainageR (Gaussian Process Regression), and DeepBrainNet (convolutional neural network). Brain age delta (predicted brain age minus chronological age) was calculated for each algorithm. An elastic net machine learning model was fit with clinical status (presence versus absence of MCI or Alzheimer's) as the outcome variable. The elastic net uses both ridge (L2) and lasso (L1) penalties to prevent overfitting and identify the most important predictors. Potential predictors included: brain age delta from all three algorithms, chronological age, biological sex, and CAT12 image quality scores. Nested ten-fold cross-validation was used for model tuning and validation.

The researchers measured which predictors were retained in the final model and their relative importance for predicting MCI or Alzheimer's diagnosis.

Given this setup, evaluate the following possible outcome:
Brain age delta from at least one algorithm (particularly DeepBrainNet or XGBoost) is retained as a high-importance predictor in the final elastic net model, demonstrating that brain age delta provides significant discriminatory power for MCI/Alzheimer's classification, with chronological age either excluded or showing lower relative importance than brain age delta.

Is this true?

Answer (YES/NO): NO